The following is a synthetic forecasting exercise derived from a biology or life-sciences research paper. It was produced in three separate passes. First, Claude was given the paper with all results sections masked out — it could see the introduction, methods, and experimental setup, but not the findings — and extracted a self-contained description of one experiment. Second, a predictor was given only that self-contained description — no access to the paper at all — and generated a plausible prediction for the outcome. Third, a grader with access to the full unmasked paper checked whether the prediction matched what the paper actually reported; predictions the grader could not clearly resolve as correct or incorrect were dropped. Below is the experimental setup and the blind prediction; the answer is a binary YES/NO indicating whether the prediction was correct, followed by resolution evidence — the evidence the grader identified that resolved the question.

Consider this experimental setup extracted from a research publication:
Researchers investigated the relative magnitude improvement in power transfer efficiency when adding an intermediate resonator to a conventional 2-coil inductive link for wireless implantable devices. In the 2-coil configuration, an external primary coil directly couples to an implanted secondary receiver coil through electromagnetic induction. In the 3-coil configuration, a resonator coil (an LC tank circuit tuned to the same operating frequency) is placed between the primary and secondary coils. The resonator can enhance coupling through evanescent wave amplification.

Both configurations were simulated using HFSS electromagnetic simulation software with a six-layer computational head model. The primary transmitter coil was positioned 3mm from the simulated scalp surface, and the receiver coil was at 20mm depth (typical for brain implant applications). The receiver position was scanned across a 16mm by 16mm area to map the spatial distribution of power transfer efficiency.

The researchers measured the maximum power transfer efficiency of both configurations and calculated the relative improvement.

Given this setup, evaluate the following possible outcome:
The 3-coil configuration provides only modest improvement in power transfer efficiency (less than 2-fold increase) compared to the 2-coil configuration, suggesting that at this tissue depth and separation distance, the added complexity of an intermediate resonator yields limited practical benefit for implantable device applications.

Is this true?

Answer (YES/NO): NO